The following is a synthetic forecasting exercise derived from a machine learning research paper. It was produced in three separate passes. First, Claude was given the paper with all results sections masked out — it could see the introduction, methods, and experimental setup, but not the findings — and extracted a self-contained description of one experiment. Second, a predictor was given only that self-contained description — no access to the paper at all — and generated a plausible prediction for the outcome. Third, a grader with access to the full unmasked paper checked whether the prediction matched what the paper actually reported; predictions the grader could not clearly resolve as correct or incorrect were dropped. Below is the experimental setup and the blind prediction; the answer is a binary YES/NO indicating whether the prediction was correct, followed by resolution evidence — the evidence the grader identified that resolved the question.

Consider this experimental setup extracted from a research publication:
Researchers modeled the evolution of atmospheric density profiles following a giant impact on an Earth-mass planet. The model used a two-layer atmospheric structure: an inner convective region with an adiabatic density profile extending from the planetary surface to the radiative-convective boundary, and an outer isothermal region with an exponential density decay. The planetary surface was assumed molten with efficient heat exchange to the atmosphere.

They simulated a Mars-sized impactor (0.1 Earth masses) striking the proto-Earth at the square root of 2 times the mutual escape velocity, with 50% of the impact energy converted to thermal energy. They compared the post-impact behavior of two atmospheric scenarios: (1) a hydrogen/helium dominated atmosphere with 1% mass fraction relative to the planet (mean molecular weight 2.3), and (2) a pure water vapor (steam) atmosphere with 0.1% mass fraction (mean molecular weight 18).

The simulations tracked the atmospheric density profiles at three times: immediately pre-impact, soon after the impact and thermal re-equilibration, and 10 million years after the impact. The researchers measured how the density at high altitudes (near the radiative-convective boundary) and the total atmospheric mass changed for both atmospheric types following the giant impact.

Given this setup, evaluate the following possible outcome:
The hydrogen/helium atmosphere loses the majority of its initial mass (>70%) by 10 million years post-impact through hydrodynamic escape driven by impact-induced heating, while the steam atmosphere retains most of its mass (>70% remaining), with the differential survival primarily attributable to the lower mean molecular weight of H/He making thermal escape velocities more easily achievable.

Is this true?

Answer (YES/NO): YES